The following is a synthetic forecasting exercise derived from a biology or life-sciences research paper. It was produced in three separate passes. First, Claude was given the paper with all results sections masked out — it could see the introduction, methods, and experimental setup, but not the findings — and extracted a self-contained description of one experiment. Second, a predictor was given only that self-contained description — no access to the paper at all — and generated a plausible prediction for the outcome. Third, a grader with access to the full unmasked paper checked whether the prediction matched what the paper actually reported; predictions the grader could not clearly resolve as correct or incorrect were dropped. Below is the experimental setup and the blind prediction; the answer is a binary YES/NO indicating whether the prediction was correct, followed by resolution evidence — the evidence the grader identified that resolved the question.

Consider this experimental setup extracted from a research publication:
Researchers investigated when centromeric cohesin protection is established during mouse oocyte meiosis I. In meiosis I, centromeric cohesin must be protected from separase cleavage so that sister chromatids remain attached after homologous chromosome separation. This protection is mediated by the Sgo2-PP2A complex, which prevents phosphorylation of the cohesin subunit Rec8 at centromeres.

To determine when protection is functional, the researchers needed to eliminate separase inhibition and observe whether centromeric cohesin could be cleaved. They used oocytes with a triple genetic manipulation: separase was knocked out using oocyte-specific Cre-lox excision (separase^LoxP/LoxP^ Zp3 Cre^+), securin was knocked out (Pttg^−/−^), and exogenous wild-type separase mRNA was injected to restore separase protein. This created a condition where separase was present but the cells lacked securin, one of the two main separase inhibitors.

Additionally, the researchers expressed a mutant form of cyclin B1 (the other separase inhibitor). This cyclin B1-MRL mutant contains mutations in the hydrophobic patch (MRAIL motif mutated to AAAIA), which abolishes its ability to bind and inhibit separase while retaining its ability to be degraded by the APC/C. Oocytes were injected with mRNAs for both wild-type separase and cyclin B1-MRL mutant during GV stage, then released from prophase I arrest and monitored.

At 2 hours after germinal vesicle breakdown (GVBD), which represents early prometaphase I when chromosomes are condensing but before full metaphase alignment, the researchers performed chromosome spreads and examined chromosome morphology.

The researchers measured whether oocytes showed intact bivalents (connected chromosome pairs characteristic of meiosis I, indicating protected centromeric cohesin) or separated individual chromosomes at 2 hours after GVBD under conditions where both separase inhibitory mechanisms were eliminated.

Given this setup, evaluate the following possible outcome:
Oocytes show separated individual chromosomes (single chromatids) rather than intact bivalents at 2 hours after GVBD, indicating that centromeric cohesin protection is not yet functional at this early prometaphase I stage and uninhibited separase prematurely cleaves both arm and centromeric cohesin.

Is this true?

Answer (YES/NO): YES